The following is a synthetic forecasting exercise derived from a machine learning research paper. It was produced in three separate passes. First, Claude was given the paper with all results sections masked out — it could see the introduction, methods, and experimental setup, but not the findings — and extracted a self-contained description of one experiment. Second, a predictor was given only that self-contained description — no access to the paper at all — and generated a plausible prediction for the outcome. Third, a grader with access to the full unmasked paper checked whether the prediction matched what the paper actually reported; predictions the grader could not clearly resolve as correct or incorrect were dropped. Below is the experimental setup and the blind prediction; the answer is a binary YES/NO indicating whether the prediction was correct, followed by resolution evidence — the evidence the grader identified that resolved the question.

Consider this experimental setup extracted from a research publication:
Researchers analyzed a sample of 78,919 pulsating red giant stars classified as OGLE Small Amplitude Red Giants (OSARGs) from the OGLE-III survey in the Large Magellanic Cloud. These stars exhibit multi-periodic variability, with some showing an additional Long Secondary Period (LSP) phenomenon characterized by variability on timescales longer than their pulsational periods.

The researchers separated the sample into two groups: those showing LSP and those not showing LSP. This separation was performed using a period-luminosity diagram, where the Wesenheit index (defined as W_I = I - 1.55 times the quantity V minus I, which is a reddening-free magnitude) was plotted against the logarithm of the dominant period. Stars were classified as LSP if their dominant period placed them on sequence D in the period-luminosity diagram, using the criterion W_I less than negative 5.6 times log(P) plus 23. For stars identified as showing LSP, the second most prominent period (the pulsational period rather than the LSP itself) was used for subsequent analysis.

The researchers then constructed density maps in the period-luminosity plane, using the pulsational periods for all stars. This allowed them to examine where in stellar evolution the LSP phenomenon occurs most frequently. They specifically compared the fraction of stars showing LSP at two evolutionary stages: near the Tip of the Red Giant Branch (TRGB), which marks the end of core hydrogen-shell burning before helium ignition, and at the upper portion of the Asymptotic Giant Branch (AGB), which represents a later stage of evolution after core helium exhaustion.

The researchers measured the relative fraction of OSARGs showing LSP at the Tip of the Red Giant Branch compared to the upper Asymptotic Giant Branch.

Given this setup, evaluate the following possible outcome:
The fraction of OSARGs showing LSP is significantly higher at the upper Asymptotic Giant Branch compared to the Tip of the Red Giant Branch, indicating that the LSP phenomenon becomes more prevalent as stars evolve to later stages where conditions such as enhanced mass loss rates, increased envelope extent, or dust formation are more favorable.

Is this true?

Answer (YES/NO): YES